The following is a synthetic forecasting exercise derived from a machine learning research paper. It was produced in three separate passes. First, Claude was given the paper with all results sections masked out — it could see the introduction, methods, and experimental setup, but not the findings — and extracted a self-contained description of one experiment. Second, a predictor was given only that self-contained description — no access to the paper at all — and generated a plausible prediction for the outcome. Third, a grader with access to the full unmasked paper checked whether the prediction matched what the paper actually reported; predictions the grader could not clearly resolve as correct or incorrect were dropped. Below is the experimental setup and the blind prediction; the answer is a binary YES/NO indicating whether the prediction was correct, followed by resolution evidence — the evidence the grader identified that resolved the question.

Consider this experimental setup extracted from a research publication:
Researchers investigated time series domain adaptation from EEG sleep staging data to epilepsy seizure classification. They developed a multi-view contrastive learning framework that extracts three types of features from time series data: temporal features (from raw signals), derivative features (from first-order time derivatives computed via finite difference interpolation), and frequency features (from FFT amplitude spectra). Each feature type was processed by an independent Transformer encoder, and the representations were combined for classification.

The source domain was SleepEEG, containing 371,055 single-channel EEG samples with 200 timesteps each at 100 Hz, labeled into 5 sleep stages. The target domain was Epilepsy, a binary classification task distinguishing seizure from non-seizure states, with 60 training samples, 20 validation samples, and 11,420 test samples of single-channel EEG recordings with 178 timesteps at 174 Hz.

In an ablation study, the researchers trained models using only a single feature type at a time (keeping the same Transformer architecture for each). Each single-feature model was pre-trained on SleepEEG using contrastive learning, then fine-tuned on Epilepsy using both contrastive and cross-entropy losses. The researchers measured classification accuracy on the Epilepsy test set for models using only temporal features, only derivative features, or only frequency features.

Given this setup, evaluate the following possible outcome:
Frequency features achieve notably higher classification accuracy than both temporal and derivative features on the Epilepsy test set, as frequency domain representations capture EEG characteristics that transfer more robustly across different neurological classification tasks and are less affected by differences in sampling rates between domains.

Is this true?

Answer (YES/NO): YES